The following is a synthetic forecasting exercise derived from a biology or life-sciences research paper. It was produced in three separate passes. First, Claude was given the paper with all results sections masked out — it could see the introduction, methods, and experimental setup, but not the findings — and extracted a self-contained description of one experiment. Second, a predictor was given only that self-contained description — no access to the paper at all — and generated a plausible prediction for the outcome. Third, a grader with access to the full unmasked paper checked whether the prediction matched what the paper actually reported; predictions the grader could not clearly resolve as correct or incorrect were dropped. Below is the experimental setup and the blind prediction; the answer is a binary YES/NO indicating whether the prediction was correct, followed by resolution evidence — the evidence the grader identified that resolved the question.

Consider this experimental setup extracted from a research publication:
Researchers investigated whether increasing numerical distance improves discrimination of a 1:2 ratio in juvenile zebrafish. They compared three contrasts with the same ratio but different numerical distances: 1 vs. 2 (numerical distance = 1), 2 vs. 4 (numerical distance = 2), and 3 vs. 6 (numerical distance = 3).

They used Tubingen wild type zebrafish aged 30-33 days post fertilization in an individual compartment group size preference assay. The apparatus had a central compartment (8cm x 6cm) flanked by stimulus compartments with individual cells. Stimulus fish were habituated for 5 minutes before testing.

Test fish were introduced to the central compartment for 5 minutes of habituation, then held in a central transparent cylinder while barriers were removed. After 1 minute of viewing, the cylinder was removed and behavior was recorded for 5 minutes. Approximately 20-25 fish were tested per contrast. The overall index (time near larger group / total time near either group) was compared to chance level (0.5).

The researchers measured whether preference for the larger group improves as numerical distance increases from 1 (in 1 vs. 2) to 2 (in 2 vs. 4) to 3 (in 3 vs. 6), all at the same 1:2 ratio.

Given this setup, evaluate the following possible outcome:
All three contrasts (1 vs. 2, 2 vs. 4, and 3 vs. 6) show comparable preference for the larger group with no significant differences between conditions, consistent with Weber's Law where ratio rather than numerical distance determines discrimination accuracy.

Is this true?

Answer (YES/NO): NO